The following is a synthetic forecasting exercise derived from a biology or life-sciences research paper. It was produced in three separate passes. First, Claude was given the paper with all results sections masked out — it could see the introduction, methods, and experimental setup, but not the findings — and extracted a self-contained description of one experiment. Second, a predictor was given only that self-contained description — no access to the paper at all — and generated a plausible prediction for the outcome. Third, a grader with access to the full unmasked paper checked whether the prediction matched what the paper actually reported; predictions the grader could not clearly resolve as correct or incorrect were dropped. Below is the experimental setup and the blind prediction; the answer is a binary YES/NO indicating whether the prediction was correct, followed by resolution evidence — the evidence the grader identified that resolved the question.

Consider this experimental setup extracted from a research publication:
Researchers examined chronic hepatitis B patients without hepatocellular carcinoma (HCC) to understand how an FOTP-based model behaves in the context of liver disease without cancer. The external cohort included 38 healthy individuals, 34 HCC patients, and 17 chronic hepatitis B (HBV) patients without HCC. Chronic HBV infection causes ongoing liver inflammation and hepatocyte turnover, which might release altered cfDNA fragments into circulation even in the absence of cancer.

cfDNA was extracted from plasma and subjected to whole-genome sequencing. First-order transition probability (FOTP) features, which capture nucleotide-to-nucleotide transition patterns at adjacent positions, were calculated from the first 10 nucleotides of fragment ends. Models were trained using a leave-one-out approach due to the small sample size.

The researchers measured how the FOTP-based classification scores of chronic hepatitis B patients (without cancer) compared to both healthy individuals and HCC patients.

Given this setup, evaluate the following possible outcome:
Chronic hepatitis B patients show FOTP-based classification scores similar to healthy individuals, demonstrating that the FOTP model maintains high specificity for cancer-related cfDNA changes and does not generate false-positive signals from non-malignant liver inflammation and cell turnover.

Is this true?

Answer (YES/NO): NO